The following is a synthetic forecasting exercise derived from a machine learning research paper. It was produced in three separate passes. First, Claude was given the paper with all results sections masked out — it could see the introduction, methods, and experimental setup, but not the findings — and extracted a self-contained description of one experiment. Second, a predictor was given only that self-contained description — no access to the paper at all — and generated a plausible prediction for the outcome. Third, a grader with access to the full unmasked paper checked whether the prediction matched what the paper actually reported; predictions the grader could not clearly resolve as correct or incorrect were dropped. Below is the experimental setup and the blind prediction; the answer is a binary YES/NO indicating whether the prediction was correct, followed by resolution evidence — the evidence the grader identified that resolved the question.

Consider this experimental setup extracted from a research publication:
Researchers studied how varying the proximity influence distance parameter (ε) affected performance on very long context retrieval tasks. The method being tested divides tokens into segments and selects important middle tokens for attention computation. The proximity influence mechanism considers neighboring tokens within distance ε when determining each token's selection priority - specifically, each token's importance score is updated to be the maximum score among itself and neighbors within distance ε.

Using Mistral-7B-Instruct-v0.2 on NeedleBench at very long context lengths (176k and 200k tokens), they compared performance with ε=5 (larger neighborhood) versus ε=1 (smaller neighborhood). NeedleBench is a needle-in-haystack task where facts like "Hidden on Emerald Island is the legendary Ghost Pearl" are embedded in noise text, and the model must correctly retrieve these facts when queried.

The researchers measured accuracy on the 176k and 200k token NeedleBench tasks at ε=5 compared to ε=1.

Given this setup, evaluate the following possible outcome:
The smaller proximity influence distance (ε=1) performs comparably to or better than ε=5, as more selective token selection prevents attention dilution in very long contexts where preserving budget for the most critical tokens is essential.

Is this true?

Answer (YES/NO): YES